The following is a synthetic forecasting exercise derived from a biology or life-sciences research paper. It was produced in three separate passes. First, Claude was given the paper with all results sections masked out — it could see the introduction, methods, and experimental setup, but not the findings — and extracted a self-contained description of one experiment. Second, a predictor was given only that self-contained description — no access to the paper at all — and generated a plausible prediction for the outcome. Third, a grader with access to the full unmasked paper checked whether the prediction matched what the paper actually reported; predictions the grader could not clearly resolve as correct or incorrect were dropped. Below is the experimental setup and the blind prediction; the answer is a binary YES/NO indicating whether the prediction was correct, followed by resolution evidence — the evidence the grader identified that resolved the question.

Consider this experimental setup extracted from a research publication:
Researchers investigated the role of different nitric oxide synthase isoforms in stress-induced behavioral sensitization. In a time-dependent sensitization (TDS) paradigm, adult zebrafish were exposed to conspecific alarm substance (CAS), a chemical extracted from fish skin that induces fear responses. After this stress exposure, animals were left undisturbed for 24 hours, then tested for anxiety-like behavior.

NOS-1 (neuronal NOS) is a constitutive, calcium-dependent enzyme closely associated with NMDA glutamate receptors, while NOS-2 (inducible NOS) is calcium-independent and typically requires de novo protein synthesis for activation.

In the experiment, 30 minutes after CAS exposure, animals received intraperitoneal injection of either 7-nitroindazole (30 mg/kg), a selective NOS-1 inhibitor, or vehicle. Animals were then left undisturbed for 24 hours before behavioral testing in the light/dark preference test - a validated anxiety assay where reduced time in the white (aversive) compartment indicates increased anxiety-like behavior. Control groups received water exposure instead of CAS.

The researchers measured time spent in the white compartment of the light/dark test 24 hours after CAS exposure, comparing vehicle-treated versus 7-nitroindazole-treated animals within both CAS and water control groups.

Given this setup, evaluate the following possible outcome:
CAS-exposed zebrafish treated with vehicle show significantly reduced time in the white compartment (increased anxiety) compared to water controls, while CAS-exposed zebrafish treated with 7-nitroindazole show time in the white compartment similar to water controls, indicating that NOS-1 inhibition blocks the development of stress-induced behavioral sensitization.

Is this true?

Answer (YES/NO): NO